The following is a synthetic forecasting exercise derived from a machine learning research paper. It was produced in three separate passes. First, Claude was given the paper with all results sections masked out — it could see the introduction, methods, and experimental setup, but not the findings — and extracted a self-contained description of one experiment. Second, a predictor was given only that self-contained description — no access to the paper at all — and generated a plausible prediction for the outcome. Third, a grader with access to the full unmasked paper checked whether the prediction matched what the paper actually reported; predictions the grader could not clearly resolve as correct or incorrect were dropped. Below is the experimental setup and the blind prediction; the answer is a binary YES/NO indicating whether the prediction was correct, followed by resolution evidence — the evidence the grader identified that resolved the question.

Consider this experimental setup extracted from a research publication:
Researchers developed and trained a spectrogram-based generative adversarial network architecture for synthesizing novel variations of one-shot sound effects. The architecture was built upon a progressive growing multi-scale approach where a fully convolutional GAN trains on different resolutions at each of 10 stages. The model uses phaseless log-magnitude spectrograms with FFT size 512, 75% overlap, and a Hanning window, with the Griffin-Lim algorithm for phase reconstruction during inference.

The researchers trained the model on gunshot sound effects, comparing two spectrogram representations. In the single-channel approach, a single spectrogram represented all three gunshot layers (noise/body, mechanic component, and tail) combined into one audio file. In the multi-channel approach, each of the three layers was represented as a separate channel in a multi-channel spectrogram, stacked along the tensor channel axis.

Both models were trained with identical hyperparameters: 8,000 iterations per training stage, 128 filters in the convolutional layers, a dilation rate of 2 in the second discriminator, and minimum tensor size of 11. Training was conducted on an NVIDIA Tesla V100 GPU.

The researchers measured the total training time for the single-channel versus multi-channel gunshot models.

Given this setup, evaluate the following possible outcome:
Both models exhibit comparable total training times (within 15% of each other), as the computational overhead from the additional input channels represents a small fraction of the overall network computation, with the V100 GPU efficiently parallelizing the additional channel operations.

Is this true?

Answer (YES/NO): NO